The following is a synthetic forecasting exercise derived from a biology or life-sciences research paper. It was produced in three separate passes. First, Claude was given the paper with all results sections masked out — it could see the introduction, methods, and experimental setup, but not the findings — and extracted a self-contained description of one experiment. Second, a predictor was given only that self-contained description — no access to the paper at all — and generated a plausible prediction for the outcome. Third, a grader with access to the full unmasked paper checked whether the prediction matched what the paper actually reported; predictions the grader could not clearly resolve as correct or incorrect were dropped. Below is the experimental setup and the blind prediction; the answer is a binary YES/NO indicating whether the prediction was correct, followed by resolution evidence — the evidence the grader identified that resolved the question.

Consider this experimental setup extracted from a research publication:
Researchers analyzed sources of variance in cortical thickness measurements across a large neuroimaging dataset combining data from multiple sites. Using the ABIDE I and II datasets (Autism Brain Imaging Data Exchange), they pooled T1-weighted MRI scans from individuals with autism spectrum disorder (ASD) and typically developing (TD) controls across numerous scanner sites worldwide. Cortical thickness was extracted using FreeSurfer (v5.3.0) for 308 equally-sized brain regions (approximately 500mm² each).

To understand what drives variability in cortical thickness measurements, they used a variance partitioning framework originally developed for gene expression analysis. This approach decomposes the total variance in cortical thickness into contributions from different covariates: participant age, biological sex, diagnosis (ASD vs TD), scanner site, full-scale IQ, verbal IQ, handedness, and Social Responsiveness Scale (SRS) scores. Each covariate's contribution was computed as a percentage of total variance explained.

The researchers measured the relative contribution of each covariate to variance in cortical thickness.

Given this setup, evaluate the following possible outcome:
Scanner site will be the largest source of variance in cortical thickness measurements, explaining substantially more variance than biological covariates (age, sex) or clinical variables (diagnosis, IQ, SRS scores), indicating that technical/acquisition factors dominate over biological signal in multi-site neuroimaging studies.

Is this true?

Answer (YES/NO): NO